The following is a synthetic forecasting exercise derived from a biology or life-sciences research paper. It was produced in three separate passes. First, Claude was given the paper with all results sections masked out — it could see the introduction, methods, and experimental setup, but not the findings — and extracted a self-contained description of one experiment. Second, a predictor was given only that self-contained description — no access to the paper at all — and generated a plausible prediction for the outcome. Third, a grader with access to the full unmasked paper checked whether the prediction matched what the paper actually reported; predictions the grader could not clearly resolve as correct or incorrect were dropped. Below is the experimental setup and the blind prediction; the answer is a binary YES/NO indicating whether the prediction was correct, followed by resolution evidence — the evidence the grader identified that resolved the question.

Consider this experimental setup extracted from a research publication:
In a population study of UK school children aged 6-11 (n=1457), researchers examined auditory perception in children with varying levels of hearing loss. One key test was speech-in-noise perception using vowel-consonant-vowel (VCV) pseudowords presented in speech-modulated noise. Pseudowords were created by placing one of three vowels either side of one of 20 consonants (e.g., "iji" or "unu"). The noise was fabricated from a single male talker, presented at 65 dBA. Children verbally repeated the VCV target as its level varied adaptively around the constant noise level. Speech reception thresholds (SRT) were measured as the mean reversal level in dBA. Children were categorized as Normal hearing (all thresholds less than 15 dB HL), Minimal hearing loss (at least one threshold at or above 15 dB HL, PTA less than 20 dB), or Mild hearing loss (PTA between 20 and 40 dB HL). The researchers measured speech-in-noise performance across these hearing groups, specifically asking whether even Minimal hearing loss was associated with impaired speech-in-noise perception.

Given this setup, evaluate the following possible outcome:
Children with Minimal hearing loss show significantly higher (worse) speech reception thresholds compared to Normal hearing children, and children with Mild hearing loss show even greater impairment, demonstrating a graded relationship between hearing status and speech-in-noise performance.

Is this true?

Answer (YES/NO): YES